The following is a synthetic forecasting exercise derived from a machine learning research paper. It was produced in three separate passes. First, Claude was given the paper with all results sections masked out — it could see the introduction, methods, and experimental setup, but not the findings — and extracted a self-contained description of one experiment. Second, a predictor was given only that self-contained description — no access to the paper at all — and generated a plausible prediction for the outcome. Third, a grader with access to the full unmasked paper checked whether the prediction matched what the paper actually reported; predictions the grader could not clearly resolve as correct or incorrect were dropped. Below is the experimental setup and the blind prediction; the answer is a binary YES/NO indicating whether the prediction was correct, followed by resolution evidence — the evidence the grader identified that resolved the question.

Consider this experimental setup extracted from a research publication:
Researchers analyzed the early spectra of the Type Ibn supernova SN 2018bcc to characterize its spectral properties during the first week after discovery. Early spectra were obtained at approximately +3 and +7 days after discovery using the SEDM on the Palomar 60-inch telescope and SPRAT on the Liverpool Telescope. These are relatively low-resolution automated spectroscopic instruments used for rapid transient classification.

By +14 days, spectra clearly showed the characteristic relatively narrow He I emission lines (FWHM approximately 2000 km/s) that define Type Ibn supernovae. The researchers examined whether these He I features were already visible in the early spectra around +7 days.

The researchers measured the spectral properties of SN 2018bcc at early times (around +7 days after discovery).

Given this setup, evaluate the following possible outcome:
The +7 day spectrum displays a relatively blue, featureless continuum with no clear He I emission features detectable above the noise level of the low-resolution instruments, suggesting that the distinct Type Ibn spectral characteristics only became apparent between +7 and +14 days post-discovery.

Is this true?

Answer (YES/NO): YES